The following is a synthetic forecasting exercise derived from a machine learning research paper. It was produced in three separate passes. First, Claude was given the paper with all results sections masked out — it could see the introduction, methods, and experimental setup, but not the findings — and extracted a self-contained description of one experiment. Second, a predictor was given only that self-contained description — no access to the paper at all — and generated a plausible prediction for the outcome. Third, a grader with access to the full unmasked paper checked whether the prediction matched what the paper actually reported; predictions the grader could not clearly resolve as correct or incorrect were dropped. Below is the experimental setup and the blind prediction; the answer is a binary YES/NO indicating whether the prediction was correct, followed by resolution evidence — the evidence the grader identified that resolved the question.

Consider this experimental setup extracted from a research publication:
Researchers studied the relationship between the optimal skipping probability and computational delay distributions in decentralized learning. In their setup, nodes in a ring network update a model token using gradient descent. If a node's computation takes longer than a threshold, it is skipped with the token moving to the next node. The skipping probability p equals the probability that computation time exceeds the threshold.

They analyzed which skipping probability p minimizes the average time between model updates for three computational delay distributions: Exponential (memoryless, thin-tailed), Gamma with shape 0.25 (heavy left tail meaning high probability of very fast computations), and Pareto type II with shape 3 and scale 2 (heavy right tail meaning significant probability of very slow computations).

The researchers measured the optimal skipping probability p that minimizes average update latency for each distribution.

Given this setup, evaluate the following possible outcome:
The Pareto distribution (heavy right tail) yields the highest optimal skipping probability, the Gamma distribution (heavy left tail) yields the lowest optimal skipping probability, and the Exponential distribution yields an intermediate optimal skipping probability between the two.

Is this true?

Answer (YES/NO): NO